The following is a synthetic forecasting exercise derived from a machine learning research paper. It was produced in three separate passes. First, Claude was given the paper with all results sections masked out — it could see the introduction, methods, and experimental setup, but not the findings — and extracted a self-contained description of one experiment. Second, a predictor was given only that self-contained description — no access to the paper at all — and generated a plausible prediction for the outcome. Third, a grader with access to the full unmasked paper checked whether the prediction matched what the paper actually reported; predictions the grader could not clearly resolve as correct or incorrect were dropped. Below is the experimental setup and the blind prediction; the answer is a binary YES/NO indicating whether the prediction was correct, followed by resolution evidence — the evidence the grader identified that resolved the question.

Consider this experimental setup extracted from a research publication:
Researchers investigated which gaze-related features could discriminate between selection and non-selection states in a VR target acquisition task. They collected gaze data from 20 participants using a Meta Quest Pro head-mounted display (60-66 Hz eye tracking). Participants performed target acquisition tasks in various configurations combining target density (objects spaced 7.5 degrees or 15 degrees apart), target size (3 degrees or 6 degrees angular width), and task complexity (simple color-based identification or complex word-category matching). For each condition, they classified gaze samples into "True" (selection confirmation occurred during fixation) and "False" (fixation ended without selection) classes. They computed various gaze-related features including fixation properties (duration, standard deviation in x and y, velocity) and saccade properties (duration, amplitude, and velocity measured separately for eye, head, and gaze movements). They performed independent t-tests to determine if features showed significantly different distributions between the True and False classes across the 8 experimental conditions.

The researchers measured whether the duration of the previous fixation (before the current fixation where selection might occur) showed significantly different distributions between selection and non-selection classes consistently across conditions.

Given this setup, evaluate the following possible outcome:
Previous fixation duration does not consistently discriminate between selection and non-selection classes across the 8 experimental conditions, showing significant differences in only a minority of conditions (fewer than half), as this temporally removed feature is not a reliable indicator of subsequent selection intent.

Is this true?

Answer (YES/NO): NO